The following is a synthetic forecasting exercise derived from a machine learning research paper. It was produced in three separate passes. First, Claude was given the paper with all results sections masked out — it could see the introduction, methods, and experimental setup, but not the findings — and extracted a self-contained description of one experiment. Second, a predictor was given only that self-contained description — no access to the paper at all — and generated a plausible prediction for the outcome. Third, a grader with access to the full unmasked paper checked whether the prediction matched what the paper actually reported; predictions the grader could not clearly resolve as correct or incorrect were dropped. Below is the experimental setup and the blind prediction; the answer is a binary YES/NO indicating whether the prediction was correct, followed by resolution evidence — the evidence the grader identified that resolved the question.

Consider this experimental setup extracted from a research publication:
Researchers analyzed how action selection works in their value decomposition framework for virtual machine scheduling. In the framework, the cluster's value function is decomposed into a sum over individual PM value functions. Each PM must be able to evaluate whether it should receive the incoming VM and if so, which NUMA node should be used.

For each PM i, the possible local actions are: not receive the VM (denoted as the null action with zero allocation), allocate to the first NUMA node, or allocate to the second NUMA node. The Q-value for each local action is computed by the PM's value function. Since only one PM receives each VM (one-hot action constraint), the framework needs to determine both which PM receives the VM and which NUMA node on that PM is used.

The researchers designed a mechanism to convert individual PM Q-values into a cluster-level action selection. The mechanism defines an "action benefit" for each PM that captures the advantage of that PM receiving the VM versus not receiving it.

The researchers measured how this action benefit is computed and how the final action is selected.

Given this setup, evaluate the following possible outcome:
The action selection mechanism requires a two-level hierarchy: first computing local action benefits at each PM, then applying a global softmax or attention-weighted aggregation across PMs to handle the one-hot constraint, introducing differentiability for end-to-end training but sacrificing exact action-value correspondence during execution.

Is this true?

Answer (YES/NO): NO